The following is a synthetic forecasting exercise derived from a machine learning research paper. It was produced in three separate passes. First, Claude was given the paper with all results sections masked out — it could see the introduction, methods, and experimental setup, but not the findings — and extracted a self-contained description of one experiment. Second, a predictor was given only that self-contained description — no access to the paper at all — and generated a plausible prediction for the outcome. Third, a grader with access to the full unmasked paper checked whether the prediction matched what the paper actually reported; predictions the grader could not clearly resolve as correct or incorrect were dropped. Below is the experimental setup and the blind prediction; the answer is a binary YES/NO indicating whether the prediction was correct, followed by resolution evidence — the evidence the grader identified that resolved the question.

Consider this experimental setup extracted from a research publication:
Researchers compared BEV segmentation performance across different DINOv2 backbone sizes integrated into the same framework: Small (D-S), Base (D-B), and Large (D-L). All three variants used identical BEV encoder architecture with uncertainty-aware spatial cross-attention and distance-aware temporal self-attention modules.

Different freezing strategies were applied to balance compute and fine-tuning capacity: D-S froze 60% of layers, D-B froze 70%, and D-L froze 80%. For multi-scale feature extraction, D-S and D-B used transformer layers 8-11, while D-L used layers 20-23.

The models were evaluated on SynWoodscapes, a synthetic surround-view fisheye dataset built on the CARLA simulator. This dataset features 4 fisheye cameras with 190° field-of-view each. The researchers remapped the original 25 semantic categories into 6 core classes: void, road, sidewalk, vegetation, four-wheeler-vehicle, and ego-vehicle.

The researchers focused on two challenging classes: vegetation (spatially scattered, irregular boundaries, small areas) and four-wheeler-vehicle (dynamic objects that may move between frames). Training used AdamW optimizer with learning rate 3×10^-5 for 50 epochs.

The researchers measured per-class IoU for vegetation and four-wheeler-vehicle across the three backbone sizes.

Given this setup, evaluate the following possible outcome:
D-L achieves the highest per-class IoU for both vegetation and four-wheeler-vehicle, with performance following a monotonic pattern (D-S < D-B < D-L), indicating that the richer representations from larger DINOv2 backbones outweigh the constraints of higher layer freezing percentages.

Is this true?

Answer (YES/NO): YES